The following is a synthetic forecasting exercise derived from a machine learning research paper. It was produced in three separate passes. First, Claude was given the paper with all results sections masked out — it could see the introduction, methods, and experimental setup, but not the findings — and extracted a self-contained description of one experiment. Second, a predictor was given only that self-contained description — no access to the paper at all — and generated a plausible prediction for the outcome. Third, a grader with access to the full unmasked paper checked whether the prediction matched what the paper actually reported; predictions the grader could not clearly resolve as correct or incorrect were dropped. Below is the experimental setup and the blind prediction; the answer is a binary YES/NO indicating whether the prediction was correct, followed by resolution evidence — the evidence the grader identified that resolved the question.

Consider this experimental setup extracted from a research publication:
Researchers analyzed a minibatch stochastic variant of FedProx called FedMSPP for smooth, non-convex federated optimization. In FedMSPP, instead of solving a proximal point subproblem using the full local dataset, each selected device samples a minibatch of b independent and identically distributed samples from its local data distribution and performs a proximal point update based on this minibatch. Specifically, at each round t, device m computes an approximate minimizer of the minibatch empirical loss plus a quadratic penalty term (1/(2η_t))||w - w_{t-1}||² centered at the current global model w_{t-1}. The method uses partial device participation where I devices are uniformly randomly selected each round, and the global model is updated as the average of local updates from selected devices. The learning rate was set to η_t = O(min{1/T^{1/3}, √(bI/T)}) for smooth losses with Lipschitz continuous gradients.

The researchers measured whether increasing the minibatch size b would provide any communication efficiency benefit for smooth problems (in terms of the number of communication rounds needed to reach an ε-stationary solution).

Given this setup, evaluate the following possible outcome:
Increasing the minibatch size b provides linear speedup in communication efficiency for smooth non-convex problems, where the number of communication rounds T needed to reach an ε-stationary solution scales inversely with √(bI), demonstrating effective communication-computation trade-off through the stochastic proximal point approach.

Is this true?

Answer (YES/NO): NO